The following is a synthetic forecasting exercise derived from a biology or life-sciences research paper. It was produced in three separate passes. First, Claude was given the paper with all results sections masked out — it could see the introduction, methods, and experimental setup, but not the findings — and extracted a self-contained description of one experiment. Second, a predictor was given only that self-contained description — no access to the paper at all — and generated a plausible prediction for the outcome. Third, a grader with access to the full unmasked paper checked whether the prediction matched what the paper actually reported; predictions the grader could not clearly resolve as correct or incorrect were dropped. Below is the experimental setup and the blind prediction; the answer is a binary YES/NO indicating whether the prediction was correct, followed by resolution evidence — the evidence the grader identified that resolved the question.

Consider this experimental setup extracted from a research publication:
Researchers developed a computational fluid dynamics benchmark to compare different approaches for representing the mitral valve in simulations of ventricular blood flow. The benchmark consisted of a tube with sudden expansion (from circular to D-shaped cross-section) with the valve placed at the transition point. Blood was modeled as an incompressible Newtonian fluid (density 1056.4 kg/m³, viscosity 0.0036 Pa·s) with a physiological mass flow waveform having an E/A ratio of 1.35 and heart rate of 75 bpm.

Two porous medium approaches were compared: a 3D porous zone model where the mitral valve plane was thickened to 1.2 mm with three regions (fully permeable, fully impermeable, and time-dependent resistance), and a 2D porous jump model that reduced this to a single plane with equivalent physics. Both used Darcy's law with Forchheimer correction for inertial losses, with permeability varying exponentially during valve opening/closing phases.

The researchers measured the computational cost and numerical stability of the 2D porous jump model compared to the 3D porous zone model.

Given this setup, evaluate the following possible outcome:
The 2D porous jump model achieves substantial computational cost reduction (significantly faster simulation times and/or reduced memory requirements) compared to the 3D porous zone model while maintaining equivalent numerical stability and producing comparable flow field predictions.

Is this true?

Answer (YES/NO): NO